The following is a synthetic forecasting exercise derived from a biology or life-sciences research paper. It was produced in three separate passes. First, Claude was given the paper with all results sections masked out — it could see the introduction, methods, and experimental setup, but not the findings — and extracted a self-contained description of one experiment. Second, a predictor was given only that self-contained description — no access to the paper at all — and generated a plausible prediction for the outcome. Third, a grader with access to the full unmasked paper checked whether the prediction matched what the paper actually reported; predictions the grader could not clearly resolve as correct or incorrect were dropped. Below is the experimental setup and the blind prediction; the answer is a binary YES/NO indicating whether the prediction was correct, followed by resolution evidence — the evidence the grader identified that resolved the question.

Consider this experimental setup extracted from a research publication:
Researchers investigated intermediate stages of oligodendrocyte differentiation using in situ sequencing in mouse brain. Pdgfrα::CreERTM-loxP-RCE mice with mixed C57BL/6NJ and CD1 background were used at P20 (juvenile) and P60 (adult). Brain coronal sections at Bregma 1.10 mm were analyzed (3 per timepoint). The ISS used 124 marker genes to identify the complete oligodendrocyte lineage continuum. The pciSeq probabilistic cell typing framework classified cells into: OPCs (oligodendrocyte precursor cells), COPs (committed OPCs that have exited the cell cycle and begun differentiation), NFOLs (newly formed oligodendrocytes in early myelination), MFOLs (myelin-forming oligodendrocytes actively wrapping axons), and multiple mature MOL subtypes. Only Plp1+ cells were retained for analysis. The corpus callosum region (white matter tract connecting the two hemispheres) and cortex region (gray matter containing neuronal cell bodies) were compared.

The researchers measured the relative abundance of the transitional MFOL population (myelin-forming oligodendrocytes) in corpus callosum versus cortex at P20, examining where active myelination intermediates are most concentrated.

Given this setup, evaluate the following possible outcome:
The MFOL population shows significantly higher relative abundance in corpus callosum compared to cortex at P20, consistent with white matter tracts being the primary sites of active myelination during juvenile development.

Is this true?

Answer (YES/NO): NO